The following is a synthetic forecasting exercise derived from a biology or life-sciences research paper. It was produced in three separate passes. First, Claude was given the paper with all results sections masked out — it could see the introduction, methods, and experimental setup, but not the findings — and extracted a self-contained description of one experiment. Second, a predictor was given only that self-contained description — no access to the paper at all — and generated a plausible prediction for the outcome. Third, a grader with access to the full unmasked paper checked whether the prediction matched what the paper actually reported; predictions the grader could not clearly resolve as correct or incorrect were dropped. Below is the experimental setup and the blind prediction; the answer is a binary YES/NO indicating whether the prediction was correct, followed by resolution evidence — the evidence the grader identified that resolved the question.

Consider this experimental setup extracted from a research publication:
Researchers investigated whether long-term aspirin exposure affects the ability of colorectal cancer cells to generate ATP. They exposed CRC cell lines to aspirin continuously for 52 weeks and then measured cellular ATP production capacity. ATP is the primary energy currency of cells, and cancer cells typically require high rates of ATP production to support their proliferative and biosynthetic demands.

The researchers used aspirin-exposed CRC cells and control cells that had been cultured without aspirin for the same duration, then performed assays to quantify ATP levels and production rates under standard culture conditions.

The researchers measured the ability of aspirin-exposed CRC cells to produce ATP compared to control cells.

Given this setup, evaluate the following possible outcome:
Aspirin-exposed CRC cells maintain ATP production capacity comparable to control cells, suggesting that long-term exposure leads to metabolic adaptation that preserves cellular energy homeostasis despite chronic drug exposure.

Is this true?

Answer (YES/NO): YES